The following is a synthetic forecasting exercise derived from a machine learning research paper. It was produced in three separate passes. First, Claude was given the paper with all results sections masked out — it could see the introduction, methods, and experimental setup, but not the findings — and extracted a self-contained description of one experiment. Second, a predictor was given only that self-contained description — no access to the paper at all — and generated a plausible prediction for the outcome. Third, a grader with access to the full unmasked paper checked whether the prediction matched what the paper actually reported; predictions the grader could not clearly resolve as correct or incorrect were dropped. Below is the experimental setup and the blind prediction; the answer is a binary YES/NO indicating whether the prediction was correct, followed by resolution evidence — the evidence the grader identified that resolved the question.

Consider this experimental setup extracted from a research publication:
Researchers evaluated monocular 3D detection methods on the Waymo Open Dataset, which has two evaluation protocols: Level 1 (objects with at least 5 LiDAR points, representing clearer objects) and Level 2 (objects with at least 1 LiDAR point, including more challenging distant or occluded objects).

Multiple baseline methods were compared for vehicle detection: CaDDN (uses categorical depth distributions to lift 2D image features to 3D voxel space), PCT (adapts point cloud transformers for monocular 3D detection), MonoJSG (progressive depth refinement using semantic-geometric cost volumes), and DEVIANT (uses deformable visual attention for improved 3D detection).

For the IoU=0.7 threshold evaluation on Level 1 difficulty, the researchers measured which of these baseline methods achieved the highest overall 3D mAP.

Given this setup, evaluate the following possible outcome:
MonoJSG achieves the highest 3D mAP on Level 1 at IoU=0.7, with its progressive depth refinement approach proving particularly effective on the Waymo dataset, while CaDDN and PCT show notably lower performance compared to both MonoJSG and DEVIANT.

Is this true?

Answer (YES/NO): NO